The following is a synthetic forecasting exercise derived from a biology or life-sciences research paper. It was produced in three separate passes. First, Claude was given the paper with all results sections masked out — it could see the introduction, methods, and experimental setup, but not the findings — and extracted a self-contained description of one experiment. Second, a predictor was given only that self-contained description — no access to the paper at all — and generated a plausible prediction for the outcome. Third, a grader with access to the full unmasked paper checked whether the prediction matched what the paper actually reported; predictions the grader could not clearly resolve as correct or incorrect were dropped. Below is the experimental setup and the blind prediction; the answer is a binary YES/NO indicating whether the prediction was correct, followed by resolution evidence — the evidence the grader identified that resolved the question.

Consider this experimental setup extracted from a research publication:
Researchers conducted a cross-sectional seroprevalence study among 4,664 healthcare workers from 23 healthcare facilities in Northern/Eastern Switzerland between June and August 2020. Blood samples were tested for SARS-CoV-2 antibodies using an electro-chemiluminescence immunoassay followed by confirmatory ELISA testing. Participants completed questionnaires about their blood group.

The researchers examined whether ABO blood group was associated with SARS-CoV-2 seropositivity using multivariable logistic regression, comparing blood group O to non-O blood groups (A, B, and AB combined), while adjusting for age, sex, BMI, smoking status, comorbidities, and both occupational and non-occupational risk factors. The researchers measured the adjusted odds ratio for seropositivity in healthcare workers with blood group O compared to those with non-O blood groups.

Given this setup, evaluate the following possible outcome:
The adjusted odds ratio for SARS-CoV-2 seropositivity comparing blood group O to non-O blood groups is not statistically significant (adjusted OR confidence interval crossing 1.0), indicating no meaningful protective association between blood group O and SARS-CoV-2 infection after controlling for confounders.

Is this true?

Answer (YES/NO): NO